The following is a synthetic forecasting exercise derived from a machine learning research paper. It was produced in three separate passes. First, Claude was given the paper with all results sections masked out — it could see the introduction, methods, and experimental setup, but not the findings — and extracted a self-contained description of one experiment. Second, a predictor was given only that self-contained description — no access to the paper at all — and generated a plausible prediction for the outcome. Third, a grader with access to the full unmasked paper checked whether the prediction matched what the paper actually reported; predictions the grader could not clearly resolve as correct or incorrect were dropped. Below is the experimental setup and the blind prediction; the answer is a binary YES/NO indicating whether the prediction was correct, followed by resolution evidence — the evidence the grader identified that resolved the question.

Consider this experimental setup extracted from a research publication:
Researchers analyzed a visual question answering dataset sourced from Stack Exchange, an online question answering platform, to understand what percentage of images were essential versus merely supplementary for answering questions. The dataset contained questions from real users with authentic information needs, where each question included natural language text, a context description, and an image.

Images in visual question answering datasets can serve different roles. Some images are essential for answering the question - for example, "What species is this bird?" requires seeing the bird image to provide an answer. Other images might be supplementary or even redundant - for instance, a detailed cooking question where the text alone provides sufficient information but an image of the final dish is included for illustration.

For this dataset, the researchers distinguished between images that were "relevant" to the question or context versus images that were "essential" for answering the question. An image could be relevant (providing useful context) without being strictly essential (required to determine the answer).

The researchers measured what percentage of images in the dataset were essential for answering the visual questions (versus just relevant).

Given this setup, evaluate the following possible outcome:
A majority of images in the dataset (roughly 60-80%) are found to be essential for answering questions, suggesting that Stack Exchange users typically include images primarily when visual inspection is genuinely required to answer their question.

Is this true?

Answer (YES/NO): YES